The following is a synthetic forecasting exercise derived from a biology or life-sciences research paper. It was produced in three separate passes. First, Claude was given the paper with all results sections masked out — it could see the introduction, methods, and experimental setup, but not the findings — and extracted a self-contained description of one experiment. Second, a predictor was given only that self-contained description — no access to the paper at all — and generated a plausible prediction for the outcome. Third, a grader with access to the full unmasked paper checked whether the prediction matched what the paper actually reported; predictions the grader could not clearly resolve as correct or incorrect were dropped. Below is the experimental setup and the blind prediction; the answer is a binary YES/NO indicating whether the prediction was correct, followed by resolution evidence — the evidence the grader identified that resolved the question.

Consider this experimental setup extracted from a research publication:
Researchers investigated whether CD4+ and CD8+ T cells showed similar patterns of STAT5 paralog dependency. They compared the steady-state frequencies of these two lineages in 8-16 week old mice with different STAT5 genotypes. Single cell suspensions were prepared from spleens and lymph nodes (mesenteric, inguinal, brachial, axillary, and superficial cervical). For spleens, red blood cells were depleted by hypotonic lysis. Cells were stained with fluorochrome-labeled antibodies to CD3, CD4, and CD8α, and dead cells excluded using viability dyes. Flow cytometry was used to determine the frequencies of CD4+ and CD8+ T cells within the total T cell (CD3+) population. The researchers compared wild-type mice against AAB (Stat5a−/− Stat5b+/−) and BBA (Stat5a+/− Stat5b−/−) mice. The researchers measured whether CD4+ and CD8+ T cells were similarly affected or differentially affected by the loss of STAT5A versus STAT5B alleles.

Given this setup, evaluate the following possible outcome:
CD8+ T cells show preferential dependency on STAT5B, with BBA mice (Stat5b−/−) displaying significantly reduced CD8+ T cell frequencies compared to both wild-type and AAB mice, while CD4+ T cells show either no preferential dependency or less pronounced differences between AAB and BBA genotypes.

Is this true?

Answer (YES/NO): YES